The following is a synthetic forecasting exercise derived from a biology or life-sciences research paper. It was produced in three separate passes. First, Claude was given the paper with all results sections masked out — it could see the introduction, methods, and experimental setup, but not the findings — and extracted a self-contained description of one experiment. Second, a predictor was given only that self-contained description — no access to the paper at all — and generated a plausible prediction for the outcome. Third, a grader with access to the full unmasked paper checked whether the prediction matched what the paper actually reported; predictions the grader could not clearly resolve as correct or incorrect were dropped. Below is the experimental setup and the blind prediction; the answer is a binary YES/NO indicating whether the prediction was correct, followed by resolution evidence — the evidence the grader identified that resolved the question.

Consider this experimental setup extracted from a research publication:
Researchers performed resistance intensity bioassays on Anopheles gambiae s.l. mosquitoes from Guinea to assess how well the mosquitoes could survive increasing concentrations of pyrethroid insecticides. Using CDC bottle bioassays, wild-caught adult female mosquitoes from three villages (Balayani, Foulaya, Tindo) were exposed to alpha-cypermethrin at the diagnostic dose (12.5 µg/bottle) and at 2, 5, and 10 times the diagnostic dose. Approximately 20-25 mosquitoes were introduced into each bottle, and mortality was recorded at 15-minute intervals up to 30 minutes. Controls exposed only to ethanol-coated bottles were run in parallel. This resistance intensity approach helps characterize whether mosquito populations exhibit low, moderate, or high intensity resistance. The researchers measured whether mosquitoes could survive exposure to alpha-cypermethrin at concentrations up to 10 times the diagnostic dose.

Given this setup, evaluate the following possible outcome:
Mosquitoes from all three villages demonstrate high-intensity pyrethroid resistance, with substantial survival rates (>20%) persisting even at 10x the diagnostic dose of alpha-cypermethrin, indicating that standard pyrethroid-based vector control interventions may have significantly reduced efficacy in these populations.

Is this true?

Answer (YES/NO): NO